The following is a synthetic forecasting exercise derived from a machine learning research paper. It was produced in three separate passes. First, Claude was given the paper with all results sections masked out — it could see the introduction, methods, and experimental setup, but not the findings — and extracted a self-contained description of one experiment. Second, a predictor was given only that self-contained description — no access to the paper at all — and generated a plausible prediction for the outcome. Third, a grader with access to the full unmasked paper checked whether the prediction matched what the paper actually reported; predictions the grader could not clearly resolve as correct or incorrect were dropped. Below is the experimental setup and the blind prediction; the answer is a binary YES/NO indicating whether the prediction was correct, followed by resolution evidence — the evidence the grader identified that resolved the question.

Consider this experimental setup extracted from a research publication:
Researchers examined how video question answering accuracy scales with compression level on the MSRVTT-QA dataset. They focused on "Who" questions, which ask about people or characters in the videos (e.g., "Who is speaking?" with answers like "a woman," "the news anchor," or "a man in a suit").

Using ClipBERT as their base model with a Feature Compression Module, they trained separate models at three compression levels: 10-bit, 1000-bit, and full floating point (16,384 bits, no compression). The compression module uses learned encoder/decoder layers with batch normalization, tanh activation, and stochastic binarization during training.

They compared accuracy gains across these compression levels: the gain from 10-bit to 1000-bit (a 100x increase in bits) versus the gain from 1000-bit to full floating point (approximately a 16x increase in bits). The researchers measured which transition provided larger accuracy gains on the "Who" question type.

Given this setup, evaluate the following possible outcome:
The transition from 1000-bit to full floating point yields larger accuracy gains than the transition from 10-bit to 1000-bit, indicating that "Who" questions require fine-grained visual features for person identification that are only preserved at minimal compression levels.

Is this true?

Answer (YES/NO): NO